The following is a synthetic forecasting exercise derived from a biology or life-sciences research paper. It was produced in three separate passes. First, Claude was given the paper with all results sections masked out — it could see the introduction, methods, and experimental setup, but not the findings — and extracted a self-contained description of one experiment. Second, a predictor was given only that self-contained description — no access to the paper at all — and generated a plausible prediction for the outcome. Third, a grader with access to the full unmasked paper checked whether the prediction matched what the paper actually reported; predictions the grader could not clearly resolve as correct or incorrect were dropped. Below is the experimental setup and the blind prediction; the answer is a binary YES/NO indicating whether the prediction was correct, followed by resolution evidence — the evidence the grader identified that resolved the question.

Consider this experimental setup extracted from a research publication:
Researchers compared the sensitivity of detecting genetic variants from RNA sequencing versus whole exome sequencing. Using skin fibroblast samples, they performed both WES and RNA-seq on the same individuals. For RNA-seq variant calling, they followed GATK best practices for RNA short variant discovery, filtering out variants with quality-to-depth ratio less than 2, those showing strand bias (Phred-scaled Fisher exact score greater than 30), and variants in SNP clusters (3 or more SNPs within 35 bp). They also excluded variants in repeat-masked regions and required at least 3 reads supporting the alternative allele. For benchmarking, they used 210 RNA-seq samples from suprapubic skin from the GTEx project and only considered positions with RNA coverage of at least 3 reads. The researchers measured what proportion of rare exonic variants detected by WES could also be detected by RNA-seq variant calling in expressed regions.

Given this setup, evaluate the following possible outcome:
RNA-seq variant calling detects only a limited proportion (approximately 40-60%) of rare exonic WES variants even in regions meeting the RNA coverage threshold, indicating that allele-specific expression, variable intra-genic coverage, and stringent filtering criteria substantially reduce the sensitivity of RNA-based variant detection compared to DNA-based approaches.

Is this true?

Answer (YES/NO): YES